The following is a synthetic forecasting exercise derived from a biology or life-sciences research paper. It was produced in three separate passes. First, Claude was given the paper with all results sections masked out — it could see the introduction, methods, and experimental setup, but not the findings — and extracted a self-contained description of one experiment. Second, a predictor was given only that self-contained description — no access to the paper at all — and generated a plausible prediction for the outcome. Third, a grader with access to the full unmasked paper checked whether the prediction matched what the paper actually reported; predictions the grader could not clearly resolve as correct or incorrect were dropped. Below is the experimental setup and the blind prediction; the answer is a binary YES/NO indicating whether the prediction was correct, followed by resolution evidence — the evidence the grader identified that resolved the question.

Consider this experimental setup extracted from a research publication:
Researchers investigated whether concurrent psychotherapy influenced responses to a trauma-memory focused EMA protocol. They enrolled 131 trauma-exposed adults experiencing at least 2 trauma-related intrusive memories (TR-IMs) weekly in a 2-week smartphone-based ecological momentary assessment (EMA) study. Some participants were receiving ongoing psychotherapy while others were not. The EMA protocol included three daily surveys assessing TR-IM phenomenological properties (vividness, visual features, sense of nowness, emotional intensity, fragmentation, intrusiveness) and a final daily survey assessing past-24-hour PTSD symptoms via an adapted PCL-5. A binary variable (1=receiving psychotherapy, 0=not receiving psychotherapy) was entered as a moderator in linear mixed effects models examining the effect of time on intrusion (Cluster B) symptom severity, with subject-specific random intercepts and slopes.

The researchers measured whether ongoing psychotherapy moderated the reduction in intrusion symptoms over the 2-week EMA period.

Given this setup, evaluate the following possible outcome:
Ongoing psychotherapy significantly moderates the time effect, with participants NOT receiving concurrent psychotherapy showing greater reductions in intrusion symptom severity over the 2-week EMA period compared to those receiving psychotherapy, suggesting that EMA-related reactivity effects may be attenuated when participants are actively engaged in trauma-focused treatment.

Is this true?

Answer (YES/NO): NO